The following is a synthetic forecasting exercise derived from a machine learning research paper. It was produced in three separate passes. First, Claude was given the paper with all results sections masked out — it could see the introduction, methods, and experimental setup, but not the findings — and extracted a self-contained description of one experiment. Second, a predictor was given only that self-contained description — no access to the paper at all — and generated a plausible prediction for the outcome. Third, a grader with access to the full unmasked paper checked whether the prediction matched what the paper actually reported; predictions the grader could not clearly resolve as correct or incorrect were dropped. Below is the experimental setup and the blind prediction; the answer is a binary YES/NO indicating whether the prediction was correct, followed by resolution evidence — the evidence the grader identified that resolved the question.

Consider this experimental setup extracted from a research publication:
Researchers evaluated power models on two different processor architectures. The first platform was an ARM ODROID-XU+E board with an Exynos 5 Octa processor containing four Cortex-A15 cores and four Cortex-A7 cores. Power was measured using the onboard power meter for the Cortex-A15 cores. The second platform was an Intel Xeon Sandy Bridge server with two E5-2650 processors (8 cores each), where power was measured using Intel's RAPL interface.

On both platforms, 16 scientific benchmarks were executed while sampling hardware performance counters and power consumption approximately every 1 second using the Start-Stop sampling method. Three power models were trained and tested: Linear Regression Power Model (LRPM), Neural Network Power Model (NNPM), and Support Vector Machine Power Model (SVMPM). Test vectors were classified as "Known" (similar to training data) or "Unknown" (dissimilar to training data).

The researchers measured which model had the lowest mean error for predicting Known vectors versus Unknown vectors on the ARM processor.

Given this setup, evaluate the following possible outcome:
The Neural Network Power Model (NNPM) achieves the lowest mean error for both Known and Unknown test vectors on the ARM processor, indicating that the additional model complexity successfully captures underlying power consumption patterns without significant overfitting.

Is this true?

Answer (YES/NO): NO